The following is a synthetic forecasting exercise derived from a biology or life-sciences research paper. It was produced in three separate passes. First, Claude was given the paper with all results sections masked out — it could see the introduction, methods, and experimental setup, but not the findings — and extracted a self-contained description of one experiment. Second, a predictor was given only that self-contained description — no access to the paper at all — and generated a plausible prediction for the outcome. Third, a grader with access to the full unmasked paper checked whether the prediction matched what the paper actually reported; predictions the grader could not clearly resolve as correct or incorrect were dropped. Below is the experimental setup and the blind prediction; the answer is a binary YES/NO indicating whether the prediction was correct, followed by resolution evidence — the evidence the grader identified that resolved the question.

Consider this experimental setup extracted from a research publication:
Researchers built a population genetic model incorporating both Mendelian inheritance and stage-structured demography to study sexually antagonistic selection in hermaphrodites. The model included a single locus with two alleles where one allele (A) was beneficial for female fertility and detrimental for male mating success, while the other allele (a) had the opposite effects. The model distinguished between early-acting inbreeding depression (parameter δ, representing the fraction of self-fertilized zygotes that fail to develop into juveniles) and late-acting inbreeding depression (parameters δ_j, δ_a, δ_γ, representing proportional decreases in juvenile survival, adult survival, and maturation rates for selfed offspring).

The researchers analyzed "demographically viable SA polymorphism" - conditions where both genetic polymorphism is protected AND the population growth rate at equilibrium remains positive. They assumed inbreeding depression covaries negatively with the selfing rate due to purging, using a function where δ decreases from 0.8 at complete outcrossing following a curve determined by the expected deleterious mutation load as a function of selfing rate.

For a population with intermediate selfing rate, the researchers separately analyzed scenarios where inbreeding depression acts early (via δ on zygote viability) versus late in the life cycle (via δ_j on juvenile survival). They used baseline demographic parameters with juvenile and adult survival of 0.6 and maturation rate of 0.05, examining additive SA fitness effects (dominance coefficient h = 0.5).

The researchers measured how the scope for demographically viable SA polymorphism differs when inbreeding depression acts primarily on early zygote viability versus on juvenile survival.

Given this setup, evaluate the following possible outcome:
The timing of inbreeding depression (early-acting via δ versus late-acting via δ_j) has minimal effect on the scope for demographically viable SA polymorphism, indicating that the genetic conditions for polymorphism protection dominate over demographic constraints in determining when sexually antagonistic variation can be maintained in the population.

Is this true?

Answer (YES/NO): NO